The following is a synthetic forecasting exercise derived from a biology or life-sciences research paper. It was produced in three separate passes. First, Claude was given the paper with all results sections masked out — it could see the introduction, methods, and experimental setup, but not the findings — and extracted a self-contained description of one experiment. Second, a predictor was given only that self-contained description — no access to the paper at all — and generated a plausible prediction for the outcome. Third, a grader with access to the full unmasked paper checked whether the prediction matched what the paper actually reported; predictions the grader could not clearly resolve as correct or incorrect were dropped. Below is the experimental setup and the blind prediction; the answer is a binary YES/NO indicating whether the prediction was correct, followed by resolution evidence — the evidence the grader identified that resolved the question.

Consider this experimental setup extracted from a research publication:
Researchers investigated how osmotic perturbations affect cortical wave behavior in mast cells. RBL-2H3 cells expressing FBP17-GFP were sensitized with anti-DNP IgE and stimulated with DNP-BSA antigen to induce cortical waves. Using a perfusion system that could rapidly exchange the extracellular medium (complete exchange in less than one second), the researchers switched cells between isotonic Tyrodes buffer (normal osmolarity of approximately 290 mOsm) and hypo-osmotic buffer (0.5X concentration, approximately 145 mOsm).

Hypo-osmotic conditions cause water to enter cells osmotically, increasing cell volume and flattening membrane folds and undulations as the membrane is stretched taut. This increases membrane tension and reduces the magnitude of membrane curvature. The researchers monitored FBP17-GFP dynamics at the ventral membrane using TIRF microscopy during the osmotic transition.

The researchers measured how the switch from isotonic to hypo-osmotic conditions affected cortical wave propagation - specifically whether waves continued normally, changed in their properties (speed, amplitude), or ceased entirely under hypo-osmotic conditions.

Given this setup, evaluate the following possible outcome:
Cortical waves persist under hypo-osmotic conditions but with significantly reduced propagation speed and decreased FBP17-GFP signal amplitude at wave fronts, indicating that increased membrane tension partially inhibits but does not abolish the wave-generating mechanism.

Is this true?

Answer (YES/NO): NO